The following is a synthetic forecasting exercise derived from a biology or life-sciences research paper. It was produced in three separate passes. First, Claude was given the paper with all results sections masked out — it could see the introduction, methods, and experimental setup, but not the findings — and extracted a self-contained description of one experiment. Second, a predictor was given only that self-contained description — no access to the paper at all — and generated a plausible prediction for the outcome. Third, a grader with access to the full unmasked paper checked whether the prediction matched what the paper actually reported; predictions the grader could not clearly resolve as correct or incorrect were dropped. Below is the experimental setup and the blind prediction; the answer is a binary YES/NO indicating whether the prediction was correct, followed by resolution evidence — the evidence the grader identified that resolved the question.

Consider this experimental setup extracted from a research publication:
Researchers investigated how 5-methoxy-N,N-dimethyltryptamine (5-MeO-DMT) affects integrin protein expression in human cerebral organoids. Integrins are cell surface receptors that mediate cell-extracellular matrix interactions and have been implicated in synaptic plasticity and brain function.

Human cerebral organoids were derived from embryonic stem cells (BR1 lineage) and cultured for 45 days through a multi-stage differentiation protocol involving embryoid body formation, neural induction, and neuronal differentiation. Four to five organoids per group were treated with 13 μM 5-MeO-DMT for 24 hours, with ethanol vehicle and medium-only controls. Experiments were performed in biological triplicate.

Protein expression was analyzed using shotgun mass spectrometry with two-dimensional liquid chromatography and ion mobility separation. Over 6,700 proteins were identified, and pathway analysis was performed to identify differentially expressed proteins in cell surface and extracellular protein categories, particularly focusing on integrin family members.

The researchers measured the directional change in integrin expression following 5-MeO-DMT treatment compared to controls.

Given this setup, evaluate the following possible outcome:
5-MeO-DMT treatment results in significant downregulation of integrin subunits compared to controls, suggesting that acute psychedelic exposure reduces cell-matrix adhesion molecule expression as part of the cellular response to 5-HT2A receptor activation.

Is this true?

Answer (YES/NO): NO